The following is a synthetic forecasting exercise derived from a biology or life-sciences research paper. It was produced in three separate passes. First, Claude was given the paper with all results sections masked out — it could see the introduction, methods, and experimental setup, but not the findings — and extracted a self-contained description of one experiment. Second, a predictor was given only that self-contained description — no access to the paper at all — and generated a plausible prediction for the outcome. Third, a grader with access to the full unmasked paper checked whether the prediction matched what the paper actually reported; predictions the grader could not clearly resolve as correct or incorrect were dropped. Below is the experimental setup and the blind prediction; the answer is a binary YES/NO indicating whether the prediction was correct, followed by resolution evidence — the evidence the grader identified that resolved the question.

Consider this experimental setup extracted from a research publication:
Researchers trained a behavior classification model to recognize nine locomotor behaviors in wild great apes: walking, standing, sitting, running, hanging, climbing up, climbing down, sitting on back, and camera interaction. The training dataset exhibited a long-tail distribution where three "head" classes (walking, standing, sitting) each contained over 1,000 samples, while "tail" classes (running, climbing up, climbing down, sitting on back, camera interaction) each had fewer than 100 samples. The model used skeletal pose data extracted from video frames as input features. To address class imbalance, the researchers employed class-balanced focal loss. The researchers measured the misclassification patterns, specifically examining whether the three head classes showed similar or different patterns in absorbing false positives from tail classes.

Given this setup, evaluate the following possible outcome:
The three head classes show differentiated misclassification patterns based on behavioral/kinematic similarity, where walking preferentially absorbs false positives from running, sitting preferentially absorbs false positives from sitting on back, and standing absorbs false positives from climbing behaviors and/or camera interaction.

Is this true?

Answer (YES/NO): NO